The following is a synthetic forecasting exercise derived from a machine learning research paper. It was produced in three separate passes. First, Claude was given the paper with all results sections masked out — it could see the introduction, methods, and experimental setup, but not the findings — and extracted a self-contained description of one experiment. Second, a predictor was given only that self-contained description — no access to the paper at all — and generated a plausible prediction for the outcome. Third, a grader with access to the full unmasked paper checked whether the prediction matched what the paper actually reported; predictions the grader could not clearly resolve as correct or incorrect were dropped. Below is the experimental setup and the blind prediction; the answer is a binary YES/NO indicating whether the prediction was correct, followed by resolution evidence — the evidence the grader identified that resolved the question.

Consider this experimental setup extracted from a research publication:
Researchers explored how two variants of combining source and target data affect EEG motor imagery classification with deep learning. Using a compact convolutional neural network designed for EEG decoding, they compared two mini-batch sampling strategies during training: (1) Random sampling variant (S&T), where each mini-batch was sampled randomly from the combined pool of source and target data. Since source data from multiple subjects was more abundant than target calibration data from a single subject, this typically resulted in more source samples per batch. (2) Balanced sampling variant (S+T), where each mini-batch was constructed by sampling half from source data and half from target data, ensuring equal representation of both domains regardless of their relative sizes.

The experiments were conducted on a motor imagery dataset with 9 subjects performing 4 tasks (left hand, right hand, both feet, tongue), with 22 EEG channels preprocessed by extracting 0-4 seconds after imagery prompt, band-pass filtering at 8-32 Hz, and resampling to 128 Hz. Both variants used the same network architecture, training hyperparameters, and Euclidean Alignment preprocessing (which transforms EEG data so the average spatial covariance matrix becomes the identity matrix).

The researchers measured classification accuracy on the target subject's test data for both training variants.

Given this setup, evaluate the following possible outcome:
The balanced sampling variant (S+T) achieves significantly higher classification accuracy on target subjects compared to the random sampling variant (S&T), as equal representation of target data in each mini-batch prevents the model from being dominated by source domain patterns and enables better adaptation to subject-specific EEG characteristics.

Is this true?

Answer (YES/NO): YES